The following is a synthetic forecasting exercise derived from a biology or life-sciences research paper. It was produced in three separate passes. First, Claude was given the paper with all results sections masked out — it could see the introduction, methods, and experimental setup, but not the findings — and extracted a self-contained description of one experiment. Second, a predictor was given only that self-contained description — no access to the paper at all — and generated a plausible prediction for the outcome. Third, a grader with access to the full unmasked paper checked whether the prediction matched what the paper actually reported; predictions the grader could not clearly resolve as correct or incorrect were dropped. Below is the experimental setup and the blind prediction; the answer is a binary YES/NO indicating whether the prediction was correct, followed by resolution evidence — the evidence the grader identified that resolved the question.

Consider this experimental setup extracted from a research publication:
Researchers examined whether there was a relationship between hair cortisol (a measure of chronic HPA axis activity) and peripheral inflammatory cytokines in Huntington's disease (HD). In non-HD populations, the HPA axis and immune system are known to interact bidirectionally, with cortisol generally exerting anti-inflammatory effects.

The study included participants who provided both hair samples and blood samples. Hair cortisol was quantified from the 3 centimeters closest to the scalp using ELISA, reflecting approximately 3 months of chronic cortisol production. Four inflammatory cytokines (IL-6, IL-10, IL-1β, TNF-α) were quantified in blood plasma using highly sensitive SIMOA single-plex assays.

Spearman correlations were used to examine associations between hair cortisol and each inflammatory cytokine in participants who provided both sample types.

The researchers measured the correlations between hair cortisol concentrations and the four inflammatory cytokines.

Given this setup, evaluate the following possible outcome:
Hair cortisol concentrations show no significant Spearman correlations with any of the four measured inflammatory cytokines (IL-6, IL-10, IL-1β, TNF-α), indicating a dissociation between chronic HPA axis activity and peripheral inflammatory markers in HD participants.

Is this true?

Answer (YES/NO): YES